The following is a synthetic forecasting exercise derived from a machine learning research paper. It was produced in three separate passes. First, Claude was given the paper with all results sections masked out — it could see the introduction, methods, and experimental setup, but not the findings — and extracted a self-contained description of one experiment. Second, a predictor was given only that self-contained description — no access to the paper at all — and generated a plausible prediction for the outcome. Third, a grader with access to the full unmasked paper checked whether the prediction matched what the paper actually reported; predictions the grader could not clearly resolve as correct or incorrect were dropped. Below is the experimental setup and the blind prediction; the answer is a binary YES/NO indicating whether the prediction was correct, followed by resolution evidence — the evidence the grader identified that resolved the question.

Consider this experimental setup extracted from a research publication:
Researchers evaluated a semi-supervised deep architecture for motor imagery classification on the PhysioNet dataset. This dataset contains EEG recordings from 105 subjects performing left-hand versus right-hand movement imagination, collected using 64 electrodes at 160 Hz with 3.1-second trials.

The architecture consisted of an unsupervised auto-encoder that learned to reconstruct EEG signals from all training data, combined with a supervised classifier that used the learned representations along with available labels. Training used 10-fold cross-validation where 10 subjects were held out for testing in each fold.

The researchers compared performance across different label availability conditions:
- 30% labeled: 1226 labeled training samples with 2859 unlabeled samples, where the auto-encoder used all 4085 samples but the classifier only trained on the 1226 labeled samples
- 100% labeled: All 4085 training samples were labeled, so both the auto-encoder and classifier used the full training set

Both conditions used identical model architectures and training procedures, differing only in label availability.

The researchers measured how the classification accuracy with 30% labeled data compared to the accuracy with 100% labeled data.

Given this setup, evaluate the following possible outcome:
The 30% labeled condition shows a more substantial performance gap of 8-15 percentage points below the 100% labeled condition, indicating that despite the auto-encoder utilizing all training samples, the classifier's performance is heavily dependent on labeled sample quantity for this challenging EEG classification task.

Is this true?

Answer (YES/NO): NO